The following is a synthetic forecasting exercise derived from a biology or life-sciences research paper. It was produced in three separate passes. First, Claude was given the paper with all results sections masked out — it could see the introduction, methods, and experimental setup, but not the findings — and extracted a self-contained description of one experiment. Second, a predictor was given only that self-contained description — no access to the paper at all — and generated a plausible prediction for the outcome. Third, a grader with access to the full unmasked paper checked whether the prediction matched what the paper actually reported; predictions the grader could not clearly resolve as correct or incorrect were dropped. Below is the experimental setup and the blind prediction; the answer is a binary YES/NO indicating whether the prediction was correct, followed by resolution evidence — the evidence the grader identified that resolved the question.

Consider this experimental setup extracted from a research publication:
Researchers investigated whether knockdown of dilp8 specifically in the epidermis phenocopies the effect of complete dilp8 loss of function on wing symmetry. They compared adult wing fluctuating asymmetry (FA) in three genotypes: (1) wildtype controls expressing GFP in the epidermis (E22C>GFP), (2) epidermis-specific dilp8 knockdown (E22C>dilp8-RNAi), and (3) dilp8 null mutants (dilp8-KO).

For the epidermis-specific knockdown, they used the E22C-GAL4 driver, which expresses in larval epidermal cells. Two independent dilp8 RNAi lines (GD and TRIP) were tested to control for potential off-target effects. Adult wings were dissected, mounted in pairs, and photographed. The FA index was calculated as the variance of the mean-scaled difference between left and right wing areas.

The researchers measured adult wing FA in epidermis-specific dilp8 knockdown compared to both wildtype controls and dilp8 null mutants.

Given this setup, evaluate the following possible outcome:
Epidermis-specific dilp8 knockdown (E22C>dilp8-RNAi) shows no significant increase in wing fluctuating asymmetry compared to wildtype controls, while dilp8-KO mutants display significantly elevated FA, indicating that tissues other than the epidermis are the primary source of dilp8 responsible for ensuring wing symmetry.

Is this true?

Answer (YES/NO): NO